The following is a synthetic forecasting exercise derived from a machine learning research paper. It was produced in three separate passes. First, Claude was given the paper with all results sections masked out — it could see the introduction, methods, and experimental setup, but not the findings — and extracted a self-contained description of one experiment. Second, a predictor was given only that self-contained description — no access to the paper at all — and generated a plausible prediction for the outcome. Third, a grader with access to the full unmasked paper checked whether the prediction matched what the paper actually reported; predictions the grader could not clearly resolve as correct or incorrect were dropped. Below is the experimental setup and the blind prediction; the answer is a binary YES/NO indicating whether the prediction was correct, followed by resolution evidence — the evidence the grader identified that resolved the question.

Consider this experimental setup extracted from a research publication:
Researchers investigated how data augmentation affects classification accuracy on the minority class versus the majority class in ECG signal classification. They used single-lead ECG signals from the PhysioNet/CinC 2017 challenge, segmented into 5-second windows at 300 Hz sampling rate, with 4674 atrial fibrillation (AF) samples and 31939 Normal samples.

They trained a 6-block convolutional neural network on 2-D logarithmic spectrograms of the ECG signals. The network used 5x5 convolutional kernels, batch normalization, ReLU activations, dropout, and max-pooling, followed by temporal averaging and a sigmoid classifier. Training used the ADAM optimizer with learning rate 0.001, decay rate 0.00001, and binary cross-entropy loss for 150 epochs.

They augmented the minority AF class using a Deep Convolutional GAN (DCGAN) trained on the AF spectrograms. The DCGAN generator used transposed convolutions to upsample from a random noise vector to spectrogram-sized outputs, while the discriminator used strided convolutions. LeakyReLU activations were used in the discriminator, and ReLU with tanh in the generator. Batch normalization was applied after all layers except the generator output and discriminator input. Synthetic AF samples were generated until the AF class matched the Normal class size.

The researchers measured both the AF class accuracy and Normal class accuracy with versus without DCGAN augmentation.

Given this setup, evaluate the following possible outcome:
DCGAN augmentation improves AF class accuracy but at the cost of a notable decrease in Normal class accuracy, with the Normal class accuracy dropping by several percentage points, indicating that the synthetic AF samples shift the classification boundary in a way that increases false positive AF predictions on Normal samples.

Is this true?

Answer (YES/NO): NO